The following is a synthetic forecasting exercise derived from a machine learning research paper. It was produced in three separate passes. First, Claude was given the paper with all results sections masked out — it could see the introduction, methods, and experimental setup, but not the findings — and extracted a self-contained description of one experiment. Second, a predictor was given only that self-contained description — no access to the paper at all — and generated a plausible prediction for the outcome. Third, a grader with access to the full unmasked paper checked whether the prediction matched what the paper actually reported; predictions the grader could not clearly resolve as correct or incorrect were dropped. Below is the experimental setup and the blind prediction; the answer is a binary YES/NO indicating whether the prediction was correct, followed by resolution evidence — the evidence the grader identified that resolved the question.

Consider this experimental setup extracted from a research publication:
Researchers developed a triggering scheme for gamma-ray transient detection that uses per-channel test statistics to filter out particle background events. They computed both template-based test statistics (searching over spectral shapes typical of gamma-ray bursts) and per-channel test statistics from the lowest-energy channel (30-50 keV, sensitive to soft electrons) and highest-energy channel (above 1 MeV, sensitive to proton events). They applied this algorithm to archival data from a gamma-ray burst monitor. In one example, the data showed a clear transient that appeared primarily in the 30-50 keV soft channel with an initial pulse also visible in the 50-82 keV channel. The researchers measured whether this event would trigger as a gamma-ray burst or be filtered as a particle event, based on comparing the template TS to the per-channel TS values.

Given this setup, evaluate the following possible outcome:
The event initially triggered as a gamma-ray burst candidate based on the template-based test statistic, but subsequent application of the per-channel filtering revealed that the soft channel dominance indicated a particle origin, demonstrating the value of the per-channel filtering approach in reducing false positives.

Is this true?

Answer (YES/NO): NO